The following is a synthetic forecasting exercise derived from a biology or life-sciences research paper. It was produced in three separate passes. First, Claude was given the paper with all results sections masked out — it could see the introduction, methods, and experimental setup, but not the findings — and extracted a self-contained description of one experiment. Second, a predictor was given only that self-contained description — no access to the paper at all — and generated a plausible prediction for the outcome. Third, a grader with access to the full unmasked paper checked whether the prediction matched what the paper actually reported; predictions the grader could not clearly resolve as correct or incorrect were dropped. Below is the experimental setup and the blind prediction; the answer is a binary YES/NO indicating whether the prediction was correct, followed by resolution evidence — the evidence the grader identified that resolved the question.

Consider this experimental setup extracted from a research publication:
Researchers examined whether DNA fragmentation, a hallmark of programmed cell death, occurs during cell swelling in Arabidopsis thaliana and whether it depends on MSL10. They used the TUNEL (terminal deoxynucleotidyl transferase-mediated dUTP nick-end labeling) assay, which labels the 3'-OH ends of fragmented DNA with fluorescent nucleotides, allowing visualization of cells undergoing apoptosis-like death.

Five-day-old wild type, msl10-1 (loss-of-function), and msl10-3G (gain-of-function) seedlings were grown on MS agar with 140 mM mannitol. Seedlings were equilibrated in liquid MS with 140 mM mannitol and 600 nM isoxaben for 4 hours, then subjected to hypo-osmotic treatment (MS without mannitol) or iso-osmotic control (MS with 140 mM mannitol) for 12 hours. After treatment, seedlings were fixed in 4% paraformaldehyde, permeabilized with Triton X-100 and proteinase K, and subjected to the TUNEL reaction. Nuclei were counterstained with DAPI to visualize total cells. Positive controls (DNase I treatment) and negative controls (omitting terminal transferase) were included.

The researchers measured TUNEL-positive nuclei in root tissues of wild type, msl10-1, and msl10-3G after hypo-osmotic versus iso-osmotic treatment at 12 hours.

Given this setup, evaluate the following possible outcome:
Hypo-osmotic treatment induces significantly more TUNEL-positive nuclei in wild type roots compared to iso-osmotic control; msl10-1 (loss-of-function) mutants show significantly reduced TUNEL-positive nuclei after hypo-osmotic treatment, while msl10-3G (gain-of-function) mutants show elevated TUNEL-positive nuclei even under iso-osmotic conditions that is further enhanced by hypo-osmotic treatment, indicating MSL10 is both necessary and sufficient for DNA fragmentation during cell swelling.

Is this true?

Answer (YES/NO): YES